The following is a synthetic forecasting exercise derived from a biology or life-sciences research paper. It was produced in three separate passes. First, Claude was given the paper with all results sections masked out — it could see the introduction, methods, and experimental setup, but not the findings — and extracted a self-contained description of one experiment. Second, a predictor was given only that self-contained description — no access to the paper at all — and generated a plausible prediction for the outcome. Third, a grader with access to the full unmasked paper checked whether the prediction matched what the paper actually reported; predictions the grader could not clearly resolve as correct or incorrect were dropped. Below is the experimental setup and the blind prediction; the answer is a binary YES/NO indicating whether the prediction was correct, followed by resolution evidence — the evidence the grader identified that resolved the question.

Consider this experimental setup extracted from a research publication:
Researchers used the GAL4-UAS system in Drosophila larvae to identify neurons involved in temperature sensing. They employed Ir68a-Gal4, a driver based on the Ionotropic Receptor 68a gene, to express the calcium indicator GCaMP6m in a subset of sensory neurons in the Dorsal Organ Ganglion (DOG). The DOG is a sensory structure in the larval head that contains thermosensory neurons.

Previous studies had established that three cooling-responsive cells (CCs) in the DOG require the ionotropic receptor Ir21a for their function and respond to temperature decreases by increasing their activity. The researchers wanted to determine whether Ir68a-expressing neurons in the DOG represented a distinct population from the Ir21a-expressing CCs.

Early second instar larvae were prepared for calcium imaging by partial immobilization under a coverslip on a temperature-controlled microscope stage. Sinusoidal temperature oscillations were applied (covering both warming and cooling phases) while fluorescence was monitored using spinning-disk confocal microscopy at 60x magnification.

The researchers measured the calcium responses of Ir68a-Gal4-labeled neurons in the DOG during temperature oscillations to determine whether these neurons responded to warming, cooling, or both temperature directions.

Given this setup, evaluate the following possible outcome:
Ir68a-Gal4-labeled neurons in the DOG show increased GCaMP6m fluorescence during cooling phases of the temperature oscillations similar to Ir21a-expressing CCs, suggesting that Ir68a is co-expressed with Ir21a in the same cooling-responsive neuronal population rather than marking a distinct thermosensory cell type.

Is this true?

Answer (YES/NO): NO